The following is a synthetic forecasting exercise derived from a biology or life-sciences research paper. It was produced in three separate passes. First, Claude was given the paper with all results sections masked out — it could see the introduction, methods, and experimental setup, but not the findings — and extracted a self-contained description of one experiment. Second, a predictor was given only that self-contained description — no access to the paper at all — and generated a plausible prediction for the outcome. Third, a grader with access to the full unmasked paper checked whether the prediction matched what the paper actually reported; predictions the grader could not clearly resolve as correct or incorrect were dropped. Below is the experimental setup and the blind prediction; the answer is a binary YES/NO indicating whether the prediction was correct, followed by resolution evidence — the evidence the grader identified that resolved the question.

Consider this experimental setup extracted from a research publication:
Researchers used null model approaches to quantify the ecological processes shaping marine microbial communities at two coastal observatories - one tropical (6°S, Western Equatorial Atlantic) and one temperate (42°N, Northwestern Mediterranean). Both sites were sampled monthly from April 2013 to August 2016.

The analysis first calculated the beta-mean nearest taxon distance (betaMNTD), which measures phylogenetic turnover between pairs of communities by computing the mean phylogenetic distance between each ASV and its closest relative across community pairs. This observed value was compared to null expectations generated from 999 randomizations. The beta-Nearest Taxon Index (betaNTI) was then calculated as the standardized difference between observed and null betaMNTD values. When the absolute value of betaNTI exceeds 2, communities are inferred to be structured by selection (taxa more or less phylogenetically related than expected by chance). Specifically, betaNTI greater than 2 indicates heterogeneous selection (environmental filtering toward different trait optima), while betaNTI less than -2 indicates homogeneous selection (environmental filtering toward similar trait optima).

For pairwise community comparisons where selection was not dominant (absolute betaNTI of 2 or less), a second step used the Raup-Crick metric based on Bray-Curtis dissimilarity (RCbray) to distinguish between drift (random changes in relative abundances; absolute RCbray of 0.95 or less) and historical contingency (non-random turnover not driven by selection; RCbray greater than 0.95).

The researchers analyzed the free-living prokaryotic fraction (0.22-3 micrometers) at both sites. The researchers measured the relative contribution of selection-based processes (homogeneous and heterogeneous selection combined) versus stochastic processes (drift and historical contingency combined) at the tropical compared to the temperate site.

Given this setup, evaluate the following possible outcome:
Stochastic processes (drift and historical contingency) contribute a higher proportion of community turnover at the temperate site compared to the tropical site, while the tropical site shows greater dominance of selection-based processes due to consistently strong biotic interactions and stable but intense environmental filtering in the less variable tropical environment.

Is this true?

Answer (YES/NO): NO